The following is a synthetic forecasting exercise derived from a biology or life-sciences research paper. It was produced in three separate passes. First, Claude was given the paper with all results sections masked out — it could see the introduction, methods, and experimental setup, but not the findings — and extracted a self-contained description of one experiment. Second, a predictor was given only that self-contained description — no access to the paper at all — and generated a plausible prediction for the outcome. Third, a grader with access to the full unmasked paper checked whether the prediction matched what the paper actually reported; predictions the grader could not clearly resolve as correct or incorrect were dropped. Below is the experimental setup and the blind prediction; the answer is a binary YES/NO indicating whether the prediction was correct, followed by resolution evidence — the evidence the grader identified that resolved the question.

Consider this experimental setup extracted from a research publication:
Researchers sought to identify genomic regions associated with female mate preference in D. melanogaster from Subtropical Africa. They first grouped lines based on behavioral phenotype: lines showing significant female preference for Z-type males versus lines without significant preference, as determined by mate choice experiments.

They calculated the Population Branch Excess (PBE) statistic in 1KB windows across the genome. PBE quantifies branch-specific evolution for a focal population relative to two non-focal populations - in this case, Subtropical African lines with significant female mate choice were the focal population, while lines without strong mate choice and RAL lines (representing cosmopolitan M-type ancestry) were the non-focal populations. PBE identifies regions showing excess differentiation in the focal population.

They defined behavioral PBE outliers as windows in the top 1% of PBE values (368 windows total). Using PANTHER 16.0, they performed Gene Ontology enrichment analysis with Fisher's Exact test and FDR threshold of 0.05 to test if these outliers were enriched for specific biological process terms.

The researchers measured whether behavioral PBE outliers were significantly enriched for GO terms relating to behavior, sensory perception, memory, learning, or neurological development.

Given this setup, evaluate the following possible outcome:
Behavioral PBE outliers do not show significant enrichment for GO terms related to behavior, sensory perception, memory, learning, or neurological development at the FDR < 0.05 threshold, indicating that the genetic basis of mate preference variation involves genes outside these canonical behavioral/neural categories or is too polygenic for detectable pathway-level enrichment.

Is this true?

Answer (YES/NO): NO